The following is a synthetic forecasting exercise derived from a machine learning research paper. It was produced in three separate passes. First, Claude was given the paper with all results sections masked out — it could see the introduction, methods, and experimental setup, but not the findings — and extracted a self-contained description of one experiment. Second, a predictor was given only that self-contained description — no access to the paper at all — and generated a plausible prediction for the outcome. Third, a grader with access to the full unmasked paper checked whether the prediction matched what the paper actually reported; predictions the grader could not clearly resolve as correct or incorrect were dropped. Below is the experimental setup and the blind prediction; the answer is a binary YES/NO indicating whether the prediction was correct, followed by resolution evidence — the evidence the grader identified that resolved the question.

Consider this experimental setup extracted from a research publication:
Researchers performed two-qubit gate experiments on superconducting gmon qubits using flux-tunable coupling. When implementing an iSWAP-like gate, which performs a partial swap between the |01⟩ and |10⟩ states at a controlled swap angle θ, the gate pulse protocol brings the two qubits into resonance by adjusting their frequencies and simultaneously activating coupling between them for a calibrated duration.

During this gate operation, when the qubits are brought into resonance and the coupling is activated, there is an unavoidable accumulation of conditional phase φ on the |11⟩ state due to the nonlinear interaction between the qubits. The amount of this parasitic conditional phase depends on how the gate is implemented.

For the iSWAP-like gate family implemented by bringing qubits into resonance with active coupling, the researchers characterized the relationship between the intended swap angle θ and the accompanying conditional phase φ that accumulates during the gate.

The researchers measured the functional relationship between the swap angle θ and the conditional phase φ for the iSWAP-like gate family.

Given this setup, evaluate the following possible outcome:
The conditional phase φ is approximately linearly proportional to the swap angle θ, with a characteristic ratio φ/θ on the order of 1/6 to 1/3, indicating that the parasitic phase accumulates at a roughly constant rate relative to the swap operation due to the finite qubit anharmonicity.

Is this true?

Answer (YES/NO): NO